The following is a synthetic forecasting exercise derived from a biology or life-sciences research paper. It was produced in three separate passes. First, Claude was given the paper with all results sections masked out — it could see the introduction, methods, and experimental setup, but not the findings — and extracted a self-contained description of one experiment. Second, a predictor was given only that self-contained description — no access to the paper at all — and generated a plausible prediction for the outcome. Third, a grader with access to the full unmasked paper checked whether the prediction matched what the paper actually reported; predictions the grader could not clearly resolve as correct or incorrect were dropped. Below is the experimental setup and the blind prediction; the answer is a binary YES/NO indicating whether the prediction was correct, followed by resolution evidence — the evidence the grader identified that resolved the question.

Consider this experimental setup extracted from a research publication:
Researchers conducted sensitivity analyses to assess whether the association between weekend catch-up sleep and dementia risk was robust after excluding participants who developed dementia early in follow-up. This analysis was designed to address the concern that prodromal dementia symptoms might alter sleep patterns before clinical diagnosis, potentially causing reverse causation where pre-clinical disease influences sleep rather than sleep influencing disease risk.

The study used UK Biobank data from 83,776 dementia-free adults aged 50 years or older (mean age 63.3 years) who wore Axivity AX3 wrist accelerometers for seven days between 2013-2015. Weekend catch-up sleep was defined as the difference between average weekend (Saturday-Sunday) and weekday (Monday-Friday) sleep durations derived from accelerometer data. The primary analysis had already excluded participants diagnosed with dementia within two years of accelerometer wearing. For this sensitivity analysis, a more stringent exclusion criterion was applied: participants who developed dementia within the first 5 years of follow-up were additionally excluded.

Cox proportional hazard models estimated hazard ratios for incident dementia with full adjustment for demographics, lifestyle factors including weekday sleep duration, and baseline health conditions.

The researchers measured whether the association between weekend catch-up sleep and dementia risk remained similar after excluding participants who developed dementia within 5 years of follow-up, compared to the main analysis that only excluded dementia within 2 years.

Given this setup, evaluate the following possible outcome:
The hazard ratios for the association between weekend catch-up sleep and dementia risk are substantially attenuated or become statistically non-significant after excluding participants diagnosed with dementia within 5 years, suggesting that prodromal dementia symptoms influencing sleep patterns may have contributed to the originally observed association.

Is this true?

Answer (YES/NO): NO